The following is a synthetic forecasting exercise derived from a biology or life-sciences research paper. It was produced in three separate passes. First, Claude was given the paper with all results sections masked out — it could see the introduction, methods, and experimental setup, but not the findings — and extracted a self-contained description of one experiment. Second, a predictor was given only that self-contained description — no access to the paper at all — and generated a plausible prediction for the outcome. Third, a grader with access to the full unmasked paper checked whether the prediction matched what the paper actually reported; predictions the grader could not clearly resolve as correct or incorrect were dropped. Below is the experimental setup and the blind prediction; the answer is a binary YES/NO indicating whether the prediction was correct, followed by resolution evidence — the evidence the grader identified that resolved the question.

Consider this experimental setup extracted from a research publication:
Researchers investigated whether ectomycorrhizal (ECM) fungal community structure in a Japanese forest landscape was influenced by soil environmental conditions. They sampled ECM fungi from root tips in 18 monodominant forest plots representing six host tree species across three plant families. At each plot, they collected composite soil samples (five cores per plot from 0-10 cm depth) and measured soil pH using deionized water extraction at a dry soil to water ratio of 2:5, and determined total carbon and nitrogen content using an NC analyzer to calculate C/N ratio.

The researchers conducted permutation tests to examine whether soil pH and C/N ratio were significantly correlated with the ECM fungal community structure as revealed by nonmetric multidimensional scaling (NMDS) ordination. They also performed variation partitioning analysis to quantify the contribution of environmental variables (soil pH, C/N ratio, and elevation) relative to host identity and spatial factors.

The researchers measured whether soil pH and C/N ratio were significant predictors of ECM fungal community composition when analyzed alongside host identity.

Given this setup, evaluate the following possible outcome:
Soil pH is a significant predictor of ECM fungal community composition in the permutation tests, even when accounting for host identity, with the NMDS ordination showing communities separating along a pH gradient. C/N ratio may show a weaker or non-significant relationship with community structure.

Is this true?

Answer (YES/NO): NO